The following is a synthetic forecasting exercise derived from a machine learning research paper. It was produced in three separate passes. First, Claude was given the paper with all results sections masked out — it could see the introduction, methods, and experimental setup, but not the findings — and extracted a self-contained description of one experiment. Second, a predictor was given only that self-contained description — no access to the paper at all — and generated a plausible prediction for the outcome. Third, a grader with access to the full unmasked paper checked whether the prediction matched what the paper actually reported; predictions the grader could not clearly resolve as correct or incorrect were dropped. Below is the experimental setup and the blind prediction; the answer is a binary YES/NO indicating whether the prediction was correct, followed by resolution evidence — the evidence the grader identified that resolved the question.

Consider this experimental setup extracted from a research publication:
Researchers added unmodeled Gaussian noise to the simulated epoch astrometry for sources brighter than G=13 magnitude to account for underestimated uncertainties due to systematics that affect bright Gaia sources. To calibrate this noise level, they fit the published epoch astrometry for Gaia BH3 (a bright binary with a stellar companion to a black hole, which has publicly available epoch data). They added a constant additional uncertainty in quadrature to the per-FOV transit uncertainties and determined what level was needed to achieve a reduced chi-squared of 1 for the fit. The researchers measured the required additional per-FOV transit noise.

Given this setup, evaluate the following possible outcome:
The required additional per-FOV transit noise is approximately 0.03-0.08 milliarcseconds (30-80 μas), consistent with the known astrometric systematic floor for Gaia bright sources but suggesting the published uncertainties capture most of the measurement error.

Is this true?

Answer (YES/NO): YES